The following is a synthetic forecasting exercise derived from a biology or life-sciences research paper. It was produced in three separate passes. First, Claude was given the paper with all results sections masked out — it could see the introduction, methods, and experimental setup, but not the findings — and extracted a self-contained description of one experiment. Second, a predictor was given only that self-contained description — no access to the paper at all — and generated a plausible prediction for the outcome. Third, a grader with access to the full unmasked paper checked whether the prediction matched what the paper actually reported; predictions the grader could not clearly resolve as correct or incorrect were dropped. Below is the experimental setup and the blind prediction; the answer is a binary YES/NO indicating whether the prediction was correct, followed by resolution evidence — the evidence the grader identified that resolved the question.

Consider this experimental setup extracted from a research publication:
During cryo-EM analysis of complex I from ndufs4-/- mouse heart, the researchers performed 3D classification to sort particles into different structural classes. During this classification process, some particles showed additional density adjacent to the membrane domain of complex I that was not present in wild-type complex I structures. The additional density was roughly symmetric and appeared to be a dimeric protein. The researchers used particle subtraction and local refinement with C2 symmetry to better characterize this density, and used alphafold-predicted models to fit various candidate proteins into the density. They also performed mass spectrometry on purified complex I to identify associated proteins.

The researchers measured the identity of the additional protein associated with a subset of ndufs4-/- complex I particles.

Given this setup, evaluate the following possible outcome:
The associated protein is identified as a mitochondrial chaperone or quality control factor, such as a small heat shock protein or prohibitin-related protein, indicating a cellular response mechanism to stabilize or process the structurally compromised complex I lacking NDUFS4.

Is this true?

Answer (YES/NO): NO